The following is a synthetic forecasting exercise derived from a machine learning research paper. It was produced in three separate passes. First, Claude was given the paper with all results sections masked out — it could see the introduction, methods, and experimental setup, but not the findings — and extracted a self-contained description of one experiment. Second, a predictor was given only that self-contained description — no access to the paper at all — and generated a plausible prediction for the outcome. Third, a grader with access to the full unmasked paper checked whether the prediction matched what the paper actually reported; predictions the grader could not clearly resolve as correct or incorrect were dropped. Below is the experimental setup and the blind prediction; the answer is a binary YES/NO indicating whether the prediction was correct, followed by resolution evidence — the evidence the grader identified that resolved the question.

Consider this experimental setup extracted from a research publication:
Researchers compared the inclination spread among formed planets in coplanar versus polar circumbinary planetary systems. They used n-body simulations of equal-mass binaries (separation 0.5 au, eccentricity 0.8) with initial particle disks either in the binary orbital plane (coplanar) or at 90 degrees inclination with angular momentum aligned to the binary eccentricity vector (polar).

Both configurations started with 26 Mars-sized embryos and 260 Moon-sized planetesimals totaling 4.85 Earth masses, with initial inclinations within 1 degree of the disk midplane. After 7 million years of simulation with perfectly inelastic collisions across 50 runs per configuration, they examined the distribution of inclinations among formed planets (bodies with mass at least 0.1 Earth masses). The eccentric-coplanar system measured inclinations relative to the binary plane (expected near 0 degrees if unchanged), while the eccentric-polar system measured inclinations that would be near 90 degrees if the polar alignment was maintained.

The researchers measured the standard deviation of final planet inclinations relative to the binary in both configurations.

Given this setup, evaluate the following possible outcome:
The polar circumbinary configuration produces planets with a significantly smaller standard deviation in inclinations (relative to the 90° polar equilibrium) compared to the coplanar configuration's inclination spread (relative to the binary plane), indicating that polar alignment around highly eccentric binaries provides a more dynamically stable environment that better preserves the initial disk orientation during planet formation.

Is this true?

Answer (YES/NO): YES